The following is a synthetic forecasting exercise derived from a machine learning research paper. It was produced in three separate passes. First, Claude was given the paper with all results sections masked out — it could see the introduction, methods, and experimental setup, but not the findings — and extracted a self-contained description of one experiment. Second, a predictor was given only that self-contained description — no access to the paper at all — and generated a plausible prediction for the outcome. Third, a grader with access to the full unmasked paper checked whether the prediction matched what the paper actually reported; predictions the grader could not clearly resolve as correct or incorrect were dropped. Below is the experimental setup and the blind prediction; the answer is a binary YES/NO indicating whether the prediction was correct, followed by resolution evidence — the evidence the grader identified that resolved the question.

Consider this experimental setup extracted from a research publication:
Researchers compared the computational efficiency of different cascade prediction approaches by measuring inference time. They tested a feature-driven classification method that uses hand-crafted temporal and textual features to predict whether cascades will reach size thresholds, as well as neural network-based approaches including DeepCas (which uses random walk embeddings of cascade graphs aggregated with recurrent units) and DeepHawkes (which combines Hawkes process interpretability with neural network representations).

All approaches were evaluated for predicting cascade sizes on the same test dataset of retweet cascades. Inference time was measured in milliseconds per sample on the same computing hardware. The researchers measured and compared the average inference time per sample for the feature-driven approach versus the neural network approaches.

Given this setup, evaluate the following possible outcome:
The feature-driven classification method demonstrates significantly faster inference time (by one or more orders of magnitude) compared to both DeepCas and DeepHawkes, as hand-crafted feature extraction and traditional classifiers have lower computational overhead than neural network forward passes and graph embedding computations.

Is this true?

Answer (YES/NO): YES